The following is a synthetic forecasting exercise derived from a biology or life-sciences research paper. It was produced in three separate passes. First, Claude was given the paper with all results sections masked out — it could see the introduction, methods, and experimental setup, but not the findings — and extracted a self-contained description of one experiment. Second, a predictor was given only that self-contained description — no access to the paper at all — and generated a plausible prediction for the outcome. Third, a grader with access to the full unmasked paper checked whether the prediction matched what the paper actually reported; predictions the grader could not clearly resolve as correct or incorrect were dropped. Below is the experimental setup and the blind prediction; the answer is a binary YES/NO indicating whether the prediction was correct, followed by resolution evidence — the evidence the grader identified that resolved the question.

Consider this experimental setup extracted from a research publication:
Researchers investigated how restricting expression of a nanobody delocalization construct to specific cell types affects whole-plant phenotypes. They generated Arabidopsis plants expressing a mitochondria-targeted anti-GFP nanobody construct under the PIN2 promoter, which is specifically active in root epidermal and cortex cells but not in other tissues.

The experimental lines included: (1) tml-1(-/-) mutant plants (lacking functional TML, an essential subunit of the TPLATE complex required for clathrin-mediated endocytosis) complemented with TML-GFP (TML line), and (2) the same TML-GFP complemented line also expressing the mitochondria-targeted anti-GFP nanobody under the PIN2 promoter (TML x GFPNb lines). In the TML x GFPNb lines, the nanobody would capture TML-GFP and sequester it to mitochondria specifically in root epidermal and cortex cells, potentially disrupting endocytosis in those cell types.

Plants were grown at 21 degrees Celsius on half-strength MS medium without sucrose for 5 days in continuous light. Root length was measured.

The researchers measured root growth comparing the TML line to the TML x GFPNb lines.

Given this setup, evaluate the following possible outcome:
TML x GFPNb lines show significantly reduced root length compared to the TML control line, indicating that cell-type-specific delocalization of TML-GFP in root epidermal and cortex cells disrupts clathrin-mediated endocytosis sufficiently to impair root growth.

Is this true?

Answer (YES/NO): NO